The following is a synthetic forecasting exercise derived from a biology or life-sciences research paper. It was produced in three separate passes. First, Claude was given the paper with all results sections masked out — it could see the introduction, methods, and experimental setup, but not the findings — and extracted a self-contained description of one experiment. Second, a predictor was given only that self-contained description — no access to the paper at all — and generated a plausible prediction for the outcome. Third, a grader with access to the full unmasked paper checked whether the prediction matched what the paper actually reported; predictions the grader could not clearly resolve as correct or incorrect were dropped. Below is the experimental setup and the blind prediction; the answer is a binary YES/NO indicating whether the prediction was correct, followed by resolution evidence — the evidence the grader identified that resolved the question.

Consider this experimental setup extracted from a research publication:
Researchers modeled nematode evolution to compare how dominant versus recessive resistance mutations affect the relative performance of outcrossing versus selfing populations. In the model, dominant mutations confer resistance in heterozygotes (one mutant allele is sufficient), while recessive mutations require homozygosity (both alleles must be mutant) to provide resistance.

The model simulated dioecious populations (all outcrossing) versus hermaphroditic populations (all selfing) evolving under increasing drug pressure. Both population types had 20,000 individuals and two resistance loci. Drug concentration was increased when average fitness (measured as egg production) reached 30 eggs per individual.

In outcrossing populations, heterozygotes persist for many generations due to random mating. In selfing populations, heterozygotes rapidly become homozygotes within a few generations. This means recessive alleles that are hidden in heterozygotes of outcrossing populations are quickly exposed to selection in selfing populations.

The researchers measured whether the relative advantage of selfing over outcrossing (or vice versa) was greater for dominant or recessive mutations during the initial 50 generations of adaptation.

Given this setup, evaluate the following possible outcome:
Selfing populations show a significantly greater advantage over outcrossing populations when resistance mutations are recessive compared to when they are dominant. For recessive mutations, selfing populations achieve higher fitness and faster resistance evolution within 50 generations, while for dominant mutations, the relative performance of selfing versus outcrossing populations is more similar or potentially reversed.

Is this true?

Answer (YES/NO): YES